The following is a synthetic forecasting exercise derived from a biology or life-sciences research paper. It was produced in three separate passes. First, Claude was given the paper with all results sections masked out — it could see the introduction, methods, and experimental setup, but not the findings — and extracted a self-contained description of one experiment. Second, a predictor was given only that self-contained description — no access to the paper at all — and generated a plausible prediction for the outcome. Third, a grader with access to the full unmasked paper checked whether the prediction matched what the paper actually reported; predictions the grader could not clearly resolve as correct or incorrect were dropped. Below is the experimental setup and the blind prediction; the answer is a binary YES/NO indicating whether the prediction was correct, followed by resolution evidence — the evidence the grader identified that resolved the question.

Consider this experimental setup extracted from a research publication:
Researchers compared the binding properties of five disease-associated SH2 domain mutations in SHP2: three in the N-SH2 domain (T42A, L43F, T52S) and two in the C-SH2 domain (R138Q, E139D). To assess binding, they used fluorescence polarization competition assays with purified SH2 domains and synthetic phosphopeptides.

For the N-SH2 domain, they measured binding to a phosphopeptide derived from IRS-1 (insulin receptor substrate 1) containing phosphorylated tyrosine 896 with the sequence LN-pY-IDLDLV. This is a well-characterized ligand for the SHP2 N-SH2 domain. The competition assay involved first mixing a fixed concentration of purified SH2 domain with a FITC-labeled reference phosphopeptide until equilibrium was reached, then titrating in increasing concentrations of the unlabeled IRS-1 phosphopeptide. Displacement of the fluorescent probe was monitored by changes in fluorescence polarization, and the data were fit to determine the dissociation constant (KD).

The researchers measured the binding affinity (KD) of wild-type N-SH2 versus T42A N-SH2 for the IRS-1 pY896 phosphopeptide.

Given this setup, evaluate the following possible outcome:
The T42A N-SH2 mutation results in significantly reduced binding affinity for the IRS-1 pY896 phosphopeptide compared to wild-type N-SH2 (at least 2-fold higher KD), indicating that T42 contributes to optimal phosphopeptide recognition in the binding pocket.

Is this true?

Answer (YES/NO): NO